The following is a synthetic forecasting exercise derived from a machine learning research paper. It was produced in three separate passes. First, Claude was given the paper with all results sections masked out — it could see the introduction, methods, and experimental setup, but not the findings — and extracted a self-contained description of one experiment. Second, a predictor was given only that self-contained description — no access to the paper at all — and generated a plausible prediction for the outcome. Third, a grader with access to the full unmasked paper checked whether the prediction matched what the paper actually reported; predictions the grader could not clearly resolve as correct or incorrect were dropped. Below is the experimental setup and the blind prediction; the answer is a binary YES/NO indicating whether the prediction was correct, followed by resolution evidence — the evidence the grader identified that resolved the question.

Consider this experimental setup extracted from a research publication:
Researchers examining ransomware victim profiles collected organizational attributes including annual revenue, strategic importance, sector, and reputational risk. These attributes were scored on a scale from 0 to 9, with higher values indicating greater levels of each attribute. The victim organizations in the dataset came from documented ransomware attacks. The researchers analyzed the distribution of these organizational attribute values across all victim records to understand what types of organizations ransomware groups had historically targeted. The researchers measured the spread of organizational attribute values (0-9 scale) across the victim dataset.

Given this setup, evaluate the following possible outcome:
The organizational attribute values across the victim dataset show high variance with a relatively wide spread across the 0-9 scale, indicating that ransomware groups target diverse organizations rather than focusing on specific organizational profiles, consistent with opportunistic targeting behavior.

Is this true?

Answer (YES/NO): NO